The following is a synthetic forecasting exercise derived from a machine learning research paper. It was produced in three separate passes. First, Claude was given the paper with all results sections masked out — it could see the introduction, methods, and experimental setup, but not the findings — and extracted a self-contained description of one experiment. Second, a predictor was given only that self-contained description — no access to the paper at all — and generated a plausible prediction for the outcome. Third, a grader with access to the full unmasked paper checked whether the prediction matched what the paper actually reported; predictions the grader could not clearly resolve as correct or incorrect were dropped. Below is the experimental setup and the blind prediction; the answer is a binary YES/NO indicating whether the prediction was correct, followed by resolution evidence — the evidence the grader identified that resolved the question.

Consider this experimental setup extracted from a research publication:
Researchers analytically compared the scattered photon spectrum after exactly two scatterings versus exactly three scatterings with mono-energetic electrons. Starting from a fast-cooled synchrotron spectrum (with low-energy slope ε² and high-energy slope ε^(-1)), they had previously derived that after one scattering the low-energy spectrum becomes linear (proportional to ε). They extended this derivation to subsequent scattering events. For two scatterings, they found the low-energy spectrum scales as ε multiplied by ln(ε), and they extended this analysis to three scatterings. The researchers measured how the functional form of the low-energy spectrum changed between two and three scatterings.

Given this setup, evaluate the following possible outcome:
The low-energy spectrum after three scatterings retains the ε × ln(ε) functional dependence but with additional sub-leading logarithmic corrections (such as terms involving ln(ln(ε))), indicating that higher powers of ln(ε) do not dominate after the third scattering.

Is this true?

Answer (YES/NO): NO